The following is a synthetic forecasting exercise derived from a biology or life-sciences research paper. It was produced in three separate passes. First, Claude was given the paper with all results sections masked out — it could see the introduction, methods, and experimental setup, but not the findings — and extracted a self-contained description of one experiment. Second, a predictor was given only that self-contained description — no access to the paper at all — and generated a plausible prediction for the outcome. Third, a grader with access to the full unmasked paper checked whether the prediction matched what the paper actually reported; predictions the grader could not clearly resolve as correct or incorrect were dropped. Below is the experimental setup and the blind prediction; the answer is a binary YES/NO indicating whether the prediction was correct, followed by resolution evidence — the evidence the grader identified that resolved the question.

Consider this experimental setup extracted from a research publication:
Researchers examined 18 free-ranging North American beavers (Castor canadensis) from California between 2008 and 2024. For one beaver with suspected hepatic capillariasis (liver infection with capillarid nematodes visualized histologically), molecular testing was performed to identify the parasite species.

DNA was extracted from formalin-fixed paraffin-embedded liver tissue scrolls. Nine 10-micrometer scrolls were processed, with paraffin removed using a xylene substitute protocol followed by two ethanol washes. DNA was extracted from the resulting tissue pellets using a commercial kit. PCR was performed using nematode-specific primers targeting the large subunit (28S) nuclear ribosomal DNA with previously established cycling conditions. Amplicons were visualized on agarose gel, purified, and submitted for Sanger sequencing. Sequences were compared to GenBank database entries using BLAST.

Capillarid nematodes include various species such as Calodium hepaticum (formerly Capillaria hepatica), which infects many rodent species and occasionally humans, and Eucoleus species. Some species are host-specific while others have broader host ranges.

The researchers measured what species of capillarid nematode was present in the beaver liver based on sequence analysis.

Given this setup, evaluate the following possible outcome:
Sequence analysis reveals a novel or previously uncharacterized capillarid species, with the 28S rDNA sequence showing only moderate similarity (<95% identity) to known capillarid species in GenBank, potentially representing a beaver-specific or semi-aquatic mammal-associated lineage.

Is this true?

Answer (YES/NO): YES